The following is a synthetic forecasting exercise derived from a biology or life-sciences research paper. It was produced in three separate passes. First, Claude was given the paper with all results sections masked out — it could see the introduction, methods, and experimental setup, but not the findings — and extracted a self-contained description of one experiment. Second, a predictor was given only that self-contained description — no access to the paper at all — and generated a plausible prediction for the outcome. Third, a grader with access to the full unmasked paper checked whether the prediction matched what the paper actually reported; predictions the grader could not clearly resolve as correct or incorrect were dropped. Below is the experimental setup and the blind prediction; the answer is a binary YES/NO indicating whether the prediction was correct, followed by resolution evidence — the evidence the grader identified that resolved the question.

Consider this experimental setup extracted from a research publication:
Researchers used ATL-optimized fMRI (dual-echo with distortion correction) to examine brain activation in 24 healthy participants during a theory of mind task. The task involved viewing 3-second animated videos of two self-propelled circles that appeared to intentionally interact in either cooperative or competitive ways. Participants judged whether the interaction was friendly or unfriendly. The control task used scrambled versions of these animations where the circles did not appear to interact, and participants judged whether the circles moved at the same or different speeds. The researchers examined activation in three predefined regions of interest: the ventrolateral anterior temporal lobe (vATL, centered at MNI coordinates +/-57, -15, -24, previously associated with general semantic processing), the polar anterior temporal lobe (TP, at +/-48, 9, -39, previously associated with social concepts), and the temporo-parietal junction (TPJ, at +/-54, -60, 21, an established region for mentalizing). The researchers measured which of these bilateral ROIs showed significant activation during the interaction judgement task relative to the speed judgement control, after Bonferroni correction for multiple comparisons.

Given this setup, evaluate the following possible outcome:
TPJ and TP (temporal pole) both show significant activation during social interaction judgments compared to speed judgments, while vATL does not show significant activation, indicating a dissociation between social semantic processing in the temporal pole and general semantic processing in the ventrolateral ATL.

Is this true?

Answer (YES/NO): NO